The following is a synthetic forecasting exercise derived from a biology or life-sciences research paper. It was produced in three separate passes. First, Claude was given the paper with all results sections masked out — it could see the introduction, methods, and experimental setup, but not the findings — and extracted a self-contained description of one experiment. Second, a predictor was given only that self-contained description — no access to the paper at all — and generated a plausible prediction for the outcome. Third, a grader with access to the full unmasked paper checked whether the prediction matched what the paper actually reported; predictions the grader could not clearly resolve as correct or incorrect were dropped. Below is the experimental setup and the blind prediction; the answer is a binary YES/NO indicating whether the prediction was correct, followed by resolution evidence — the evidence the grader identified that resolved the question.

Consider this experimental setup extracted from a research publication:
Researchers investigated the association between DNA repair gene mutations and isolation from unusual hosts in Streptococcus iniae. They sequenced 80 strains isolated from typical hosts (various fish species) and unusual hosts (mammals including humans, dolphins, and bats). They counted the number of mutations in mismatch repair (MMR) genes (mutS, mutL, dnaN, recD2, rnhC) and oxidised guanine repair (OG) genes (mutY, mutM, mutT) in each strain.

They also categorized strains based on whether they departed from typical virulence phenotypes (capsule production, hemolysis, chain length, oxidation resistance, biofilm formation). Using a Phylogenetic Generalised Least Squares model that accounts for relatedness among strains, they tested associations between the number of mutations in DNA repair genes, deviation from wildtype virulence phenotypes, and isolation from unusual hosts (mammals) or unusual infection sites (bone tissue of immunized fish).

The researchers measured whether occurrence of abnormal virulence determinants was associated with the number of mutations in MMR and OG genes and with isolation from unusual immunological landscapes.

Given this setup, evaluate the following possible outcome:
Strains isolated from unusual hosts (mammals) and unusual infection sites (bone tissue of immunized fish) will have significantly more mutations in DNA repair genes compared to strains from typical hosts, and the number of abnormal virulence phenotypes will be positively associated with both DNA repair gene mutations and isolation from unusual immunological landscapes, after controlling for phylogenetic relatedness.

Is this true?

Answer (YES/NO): YES